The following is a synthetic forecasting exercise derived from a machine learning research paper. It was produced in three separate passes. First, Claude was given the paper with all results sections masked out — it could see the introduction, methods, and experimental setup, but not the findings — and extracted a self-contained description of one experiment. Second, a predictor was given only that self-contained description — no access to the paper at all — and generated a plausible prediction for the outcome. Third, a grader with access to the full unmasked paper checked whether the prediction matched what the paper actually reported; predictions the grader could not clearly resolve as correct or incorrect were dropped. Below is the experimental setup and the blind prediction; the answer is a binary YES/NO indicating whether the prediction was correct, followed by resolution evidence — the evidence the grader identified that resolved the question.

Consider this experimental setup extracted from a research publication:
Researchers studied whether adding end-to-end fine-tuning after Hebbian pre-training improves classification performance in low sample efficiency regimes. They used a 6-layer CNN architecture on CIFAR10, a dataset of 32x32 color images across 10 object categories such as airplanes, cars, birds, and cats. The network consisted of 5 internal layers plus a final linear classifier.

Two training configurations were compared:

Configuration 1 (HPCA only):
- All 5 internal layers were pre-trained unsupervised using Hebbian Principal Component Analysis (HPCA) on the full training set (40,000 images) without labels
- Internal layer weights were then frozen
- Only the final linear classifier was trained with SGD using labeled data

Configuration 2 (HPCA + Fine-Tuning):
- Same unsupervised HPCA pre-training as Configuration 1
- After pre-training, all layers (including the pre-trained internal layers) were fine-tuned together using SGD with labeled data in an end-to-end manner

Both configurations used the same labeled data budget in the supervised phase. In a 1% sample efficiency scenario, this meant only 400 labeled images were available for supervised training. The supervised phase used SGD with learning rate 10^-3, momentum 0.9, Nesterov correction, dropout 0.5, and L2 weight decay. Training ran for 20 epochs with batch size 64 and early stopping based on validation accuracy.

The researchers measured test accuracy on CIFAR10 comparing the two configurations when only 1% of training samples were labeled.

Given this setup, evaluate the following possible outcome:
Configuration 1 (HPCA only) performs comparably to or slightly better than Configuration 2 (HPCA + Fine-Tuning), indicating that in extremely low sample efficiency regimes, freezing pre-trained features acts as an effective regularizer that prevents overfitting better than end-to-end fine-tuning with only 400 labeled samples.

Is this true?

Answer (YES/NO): NO